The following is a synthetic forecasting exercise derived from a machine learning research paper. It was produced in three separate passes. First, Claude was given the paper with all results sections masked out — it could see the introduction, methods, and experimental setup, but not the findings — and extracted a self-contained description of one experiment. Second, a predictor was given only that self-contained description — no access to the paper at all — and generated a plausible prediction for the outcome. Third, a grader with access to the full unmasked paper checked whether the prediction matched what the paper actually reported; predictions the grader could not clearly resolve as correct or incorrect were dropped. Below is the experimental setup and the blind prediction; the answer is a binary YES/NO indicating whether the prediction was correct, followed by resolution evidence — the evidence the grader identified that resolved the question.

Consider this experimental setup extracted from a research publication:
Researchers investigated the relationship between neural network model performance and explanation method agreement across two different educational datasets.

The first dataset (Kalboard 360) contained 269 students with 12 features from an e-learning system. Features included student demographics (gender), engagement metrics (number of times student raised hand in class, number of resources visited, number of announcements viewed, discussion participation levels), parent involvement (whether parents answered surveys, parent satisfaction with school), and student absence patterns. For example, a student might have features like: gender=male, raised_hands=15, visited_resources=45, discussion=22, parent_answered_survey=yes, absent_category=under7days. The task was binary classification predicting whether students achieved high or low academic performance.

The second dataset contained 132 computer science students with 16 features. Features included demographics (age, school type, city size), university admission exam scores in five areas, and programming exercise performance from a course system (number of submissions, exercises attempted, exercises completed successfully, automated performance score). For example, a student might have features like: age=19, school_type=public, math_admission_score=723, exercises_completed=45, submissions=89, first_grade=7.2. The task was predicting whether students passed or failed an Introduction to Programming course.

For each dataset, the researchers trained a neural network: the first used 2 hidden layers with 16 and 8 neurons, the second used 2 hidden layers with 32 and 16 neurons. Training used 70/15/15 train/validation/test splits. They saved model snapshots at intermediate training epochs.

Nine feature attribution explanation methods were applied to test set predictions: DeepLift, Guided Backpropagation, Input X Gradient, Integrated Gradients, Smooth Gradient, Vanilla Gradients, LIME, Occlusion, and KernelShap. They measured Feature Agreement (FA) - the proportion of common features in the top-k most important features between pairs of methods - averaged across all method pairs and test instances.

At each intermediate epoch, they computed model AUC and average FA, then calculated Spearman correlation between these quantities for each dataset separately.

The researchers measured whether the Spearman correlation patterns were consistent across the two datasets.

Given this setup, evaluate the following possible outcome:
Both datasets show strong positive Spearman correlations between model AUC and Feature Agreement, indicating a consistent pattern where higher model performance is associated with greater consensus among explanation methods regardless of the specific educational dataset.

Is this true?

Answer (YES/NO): YES